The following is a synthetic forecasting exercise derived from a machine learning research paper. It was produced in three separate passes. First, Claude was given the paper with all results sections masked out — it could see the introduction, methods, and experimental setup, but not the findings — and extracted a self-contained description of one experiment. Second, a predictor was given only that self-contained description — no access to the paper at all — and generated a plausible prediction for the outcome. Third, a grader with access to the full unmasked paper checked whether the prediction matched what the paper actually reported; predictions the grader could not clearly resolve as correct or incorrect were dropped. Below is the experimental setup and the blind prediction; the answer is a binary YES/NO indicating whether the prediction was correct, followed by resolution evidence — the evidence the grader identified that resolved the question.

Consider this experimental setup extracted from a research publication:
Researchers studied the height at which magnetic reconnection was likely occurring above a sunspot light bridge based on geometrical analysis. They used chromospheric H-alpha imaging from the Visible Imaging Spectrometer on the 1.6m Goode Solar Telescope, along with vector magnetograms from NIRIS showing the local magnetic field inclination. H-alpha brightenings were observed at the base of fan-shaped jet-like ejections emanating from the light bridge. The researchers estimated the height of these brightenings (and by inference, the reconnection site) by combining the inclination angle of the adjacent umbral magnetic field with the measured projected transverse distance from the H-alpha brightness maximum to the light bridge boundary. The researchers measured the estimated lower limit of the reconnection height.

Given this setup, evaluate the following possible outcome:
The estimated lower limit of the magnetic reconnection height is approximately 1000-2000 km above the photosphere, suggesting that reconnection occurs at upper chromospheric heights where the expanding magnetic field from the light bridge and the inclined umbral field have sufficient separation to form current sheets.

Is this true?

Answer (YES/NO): NO